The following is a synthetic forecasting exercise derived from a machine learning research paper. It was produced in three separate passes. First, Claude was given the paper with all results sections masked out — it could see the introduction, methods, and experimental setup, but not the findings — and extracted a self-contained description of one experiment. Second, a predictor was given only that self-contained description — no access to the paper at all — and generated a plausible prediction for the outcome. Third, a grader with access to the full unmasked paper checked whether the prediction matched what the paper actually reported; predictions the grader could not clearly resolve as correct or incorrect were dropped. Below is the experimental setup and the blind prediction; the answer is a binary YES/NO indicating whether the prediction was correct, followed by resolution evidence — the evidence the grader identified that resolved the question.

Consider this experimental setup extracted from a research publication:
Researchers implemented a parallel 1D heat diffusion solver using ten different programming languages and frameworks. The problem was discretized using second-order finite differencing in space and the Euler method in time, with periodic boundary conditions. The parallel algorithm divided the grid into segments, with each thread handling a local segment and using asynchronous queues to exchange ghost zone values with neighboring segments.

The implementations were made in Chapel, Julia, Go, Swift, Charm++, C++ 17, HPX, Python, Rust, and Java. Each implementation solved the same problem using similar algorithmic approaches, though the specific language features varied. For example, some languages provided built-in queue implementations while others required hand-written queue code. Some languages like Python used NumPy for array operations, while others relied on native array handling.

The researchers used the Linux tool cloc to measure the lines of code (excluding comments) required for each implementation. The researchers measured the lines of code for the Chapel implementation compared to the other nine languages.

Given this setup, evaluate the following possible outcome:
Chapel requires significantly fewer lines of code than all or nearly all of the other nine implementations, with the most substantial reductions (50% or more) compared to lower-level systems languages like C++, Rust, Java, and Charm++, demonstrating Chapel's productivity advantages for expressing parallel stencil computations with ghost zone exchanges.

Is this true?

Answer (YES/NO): YES